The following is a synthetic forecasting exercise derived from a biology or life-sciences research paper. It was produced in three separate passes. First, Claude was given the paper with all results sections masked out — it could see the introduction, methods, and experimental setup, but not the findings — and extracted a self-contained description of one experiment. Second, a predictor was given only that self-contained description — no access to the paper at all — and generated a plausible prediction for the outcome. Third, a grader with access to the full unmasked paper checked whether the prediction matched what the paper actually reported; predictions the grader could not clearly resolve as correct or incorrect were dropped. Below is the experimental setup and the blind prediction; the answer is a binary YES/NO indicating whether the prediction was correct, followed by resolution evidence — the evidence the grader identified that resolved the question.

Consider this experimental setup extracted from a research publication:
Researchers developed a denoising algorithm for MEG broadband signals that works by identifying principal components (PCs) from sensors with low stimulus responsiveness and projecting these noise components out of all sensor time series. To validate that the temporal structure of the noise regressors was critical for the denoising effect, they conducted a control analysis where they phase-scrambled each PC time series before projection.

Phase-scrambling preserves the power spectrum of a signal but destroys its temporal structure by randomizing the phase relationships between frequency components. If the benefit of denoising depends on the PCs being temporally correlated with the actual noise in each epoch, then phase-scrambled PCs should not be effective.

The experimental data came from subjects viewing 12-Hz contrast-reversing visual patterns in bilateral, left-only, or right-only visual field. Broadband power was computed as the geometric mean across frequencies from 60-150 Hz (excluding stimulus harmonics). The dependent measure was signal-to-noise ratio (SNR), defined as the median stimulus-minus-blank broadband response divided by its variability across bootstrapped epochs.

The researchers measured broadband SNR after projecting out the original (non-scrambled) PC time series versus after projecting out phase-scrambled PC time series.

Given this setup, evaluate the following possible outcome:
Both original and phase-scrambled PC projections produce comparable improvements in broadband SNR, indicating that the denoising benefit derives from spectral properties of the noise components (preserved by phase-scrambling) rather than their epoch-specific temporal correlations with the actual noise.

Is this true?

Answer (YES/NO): NO